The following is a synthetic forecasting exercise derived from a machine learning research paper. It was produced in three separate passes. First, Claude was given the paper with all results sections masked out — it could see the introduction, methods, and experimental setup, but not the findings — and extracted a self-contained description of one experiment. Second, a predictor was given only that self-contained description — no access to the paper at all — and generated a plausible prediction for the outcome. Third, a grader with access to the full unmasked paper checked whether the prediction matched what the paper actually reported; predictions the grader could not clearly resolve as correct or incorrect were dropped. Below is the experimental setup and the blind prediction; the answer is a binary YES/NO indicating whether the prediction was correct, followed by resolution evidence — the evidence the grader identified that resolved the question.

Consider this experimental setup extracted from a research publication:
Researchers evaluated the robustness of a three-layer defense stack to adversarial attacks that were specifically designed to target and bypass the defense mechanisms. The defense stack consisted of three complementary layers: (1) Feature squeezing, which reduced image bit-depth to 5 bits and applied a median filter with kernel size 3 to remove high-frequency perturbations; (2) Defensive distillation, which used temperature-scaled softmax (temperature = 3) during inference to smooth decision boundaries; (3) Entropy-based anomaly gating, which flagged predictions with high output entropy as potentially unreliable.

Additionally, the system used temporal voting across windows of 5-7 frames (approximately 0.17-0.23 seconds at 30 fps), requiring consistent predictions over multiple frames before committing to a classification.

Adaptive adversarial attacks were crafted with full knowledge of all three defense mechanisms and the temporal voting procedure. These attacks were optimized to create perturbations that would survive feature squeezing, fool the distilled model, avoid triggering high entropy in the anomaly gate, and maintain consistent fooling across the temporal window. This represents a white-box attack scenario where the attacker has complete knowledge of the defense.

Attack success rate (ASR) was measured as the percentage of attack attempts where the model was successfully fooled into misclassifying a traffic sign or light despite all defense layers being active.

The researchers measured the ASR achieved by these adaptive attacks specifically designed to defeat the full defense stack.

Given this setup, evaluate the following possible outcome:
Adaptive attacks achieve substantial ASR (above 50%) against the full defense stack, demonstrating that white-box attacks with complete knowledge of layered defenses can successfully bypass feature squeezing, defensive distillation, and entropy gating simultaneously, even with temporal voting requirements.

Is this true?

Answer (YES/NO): NO